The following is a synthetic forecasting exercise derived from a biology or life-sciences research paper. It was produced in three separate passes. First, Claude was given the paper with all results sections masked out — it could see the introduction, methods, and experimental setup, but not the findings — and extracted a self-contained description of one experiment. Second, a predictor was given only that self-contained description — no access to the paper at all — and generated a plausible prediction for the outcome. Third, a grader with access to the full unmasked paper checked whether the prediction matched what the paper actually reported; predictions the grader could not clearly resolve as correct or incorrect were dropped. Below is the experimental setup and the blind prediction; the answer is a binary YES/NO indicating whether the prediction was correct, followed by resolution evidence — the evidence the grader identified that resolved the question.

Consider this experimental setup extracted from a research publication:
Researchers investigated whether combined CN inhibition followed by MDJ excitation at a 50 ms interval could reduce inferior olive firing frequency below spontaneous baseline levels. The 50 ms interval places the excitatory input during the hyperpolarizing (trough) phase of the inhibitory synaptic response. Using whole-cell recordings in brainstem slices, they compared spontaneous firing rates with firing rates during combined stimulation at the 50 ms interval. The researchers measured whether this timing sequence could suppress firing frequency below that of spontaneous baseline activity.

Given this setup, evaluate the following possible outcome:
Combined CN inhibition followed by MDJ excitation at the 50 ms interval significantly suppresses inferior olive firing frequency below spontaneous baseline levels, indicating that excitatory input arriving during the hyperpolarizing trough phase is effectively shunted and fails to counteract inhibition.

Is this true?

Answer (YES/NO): YES